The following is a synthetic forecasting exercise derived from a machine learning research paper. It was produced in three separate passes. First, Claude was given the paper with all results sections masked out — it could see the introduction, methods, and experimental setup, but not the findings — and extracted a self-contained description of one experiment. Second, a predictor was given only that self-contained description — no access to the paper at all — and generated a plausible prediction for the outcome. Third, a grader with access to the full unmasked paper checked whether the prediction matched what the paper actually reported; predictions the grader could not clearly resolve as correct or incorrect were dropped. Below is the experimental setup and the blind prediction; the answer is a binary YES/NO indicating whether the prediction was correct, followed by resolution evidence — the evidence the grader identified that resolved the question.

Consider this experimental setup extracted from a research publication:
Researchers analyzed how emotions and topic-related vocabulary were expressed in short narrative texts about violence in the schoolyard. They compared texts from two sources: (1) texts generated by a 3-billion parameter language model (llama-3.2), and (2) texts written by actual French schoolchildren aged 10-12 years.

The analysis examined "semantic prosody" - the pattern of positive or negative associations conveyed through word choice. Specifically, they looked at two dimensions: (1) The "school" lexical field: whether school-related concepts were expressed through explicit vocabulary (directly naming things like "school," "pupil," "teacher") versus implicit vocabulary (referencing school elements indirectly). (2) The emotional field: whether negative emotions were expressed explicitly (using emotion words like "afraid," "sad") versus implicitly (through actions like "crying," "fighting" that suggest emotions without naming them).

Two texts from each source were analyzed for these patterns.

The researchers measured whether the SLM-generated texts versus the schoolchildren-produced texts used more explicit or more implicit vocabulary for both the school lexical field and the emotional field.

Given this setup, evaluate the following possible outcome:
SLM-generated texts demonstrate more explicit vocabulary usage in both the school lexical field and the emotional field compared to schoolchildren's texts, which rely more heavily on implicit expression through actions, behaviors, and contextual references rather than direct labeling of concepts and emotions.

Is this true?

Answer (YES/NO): YES